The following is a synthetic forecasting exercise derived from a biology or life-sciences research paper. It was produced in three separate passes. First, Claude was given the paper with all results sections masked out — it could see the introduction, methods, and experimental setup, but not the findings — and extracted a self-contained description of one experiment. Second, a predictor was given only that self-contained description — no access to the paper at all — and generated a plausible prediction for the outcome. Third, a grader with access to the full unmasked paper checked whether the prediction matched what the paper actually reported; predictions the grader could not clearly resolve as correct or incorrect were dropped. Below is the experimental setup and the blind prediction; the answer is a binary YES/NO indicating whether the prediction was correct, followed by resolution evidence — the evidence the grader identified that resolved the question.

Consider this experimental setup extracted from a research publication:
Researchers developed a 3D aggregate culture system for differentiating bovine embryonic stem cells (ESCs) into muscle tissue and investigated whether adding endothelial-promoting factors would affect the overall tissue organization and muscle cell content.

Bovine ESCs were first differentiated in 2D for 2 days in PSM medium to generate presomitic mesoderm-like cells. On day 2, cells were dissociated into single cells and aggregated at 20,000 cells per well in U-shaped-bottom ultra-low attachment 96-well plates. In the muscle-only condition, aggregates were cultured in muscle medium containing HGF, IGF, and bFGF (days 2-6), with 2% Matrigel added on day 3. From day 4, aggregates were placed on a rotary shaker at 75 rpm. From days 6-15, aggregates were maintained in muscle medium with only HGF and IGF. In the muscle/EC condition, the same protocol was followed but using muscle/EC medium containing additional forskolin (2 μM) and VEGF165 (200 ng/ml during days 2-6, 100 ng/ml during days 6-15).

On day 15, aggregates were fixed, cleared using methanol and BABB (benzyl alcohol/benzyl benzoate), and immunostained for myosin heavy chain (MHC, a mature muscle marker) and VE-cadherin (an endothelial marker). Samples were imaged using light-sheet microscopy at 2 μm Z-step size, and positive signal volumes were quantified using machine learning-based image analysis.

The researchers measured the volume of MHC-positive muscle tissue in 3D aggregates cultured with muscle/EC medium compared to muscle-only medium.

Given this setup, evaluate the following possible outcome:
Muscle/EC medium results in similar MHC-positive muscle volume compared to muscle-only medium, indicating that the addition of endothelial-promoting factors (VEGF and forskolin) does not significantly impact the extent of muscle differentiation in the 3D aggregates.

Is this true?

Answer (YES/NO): NO